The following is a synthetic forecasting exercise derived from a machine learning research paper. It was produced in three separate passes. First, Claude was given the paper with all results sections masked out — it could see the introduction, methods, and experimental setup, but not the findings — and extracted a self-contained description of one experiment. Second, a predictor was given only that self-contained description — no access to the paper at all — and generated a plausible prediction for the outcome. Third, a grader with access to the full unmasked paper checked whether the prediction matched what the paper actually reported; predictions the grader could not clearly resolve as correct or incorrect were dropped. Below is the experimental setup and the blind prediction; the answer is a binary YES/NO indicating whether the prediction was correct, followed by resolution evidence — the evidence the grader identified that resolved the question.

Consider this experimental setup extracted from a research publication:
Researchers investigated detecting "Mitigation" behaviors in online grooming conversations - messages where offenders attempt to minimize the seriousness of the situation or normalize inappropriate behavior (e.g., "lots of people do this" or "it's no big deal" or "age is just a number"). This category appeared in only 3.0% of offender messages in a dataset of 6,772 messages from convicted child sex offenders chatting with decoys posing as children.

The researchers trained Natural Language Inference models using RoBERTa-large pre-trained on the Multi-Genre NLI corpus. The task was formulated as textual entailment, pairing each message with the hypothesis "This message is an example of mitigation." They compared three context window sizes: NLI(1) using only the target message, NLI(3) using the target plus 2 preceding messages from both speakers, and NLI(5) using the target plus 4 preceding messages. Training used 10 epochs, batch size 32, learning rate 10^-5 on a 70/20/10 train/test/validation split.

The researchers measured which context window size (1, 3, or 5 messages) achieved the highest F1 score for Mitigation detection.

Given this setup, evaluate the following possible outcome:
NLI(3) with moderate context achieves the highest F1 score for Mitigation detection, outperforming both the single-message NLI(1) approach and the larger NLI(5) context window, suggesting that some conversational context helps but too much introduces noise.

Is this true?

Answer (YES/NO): YES